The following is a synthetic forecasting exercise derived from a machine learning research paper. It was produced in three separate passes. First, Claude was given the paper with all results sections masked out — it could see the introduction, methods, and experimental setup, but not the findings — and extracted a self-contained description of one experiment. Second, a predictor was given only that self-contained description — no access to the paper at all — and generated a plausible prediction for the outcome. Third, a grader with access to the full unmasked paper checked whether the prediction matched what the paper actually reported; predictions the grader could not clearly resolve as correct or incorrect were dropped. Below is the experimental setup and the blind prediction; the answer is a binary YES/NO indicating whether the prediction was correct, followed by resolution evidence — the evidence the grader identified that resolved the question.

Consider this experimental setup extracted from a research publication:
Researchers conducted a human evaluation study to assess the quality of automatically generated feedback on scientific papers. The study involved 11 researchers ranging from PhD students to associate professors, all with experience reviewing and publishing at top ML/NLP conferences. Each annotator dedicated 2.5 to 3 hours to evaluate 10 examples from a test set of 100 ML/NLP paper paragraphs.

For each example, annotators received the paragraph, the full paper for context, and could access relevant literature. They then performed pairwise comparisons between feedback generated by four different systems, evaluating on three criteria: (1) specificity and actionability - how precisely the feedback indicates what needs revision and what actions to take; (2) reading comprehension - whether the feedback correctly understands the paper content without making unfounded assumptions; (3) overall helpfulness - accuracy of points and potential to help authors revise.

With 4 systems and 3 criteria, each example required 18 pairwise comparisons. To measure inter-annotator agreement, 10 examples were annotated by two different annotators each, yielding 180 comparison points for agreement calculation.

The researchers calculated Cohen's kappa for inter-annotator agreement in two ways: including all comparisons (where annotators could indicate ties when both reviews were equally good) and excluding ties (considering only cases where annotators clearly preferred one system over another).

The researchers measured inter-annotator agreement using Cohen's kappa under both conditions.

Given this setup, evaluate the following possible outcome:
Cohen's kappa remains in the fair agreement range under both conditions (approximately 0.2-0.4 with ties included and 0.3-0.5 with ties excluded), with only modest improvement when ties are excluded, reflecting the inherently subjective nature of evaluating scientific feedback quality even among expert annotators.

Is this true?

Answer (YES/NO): NO